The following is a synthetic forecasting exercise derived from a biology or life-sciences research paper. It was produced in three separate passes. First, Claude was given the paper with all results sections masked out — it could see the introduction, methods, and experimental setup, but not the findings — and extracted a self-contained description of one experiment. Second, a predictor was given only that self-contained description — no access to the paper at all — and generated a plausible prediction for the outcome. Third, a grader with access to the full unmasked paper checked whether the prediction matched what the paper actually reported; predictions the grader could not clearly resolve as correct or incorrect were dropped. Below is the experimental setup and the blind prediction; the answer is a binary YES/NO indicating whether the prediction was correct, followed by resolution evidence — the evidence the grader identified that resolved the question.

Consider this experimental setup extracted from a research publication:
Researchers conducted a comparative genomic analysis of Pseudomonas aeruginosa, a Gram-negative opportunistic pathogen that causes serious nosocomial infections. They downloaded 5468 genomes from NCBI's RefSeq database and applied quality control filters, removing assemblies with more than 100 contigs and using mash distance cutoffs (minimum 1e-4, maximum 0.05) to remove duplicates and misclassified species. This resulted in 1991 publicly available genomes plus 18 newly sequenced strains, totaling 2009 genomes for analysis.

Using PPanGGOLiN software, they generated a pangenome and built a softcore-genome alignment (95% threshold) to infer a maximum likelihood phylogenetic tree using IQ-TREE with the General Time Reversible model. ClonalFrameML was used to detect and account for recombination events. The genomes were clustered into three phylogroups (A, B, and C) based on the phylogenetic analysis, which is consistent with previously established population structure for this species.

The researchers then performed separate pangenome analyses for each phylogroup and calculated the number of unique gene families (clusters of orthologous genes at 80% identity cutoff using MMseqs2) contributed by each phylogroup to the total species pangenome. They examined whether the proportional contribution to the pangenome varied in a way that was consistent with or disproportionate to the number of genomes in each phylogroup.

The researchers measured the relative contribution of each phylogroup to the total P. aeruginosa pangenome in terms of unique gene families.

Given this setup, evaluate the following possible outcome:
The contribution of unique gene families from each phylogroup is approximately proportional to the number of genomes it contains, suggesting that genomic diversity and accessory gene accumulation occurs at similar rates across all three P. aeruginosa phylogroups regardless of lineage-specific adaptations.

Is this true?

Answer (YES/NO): NO